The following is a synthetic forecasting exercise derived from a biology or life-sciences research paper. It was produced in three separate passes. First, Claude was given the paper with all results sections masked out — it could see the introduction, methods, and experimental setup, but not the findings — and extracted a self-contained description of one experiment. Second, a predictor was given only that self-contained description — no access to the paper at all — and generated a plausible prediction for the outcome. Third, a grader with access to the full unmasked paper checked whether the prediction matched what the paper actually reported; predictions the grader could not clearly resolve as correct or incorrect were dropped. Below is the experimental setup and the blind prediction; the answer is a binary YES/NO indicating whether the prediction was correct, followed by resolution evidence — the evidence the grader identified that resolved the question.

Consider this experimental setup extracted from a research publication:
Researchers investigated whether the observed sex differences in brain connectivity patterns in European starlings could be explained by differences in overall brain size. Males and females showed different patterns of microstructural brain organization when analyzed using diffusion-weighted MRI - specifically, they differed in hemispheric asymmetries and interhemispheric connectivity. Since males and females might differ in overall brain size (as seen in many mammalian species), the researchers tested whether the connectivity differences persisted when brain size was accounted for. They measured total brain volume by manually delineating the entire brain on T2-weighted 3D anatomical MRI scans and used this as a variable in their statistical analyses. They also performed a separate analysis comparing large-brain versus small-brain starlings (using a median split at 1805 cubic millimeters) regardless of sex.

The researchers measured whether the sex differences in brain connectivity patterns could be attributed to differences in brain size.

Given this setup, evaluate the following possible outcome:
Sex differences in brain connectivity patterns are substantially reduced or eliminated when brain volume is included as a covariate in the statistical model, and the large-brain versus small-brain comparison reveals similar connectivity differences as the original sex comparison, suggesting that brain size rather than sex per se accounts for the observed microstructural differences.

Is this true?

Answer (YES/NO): NO